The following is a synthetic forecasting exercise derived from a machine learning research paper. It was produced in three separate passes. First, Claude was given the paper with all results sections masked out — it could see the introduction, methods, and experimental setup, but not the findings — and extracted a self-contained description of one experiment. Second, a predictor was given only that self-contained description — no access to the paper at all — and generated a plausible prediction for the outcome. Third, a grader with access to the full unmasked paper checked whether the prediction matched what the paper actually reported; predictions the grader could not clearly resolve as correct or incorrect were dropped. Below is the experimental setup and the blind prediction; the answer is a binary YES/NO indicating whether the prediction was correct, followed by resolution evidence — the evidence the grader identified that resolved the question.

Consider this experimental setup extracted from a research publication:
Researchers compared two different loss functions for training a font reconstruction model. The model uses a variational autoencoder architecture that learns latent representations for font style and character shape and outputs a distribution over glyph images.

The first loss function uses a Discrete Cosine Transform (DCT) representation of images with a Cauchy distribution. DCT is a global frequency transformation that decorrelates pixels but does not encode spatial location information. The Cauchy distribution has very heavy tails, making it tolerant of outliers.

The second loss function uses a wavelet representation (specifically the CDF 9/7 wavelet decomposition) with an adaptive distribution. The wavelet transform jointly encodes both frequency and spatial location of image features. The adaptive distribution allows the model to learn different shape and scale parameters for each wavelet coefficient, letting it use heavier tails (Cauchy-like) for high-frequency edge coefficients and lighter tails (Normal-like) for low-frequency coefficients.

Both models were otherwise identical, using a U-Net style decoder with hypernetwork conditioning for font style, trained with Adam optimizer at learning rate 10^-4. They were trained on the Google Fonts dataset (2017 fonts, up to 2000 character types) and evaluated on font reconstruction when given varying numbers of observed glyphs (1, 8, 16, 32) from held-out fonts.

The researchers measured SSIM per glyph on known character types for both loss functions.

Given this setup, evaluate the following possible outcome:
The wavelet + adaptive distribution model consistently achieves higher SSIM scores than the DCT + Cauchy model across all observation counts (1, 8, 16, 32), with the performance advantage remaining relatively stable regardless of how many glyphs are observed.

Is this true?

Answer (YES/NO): YES